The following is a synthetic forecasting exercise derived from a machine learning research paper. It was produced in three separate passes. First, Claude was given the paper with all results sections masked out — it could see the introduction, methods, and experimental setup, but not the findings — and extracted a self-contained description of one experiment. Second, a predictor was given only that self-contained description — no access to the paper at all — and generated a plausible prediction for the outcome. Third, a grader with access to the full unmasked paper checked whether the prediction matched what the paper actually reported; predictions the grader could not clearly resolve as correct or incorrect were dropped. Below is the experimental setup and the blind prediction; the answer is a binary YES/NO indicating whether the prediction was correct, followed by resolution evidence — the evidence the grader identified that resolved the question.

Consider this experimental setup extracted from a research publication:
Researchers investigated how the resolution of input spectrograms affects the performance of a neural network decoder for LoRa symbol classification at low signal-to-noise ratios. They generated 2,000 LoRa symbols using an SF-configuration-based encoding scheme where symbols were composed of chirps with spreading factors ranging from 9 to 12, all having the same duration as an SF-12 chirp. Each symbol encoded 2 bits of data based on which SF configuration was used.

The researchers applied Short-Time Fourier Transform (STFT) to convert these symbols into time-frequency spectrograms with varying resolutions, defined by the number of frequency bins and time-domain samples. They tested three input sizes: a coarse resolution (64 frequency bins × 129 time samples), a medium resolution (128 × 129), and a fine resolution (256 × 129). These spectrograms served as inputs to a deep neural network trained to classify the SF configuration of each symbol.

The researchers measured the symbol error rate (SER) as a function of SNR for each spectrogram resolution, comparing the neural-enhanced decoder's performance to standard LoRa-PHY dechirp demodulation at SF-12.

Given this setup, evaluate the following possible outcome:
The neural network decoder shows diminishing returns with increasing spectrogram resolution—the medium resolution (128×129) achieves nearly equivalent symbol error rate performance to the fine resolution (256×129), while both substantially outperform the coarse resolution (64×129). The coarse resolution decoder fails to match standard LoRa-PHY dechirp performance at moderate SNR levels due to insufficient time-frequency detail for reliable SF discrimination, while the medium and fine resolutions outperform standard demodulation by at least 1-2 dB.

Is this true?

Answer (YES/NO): NO